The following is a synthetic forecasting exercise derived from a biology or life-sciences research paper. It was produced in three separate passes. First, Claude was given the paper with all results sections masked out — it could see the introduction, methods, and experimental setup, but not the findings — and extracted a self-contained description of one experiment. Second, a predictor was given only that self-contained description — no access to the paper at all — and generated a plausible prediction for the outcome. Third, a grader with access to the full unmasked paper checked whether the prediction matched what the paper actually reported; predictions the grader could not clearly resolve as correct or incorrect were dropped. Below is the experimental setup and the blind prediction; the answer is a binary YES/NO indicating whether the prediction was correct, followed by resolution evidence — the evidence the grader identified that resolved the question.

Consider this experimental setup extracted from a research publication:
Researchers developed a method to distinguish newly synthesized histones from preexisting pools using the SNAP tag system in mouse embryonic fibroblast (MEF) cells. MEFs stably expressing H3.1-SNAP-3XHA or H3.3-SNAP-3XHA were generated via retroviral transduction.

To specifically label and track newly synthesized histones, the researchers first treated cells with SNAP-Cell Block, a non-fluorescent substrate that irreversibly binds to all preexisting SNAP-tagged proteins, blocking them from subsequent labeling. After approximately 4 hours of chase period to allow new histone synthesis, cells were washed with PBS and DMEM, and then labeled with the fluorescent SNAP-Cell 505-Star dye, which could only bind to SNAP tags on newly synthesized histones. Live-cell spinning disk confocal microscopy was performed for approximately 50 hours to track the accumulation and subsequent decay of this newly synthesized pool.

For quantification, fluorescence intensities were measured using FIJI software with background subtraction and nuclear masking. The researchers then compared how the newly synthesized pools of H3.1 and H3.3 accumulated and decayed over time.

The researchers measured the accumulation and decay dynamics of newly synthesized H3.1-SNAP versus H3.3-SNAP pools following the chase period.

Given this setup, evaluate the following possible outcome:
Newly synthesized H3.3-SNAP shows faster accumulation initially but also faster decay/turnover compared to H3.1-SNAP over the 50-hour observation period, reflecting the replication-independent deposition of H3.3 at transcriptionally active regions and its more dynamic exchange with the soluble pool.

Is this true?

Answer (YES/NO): NO